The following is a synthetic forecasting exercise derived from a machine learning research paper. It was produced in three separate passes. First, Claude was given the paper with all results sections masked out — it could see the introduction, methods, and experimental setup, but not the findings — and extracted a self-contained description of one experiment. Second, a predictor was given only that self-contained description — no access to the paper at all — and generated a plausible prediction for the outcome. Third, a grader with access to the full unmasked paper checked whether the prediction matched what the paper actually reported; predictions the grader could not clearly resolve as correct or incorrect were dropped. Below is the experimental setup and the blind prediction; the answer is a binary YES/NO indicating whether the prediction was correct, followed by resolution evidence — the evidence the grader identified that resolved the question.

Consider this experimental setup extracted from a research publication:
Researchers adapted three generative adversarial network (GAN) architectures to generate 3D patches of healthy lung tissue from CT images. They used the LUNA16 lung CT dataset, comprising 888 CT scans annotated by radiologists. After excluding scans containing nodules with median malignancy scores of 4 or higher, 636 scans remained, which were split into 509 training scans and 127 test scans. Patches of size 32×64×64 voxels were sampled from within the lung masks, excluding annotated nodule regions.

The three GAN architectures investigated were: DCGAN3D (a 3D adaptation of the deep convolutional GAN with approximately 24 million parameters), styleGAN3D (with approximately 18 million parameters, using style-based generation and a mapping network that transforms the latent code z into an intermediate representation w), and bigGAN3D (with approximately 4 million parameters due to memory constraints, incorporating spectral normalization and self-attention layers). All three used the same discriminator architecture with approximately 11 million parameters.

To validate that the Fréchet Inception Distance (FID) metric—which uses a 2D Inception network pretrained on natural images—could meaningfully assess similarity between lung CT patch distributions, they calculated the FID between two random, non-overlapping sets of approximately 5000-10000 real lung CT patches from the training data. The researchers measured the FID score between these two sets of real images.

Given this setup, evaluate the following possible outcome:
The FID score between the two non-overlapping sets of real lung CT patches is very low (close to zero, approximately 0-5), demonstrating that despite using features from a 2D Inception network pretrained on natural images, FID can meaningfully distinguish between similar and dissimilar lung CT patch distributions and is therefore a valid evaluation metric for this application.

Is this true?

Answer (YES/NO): YES